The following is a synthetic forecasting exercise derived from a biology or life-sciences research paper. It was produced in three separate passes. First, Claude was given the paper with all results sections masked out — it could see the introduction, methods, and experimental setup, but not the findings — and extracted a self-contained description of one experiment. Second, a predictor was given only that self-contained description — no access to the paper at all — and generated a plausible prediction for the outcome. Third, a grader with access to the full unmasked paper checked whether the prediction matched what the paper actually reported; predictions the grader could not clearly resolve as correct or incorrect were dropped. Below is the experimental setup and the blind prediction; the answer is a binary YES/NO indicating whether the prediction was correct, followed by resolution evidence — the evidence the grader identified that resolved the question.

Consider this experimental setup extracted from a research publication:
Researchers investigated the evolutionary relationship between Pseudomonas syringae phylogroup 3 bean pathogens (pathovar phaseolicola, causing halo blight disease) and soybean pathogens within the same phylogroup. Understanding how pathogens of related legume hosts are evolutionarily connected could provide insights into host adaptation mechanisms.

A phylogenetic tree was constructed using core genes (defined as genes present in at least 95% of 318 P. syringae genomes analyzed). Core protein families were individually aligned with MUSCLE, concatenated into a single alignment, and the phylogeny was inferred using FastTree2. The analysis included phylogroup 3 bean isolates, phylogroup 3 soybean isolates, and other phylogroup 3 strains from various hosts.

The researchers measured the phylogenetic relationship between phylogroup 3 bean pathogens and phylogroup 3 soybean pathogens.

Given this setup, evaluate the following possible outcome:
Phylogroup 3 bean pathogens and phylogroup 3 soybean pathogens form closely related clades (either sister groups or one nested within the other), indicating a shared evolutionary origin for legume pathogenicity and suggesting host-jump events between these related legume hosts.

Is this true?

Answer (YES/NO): YES